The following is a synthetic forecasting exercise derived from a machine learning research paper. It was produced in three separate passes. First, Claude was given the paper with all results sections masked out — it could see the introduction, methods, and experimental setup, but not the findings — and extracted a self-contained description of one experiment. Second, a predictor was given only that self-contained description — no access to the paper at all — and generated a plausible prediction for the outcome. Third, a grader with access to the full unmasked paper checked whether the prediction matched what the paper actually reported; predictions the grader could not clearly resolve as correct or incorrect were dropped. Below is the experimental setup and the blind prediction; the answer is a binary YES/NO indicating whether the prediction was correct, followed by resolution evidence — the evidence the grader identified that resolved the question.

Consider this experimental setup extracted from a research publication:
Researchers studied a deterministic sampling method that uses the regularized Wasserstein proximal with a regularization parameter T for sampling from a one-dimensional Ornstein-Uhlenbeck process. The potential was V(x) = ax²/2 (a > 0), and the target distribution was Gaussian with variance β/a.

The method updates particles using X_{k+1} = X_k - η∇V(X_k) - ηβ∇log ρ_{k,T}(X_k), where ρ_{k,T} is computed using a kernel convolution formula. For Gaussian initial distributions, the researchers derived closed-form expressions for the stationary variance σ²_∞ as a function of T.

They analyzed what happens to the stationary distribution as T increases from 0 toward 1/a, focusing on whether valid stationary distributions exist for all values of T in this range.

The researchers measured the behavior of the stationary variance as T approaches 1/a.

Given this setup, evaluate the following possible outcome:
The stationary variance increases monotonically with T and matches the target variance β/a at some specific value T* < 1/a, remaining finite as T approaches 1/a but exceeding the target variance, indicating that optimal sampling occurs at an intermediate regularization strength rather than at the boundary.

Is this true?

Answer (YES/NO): NO